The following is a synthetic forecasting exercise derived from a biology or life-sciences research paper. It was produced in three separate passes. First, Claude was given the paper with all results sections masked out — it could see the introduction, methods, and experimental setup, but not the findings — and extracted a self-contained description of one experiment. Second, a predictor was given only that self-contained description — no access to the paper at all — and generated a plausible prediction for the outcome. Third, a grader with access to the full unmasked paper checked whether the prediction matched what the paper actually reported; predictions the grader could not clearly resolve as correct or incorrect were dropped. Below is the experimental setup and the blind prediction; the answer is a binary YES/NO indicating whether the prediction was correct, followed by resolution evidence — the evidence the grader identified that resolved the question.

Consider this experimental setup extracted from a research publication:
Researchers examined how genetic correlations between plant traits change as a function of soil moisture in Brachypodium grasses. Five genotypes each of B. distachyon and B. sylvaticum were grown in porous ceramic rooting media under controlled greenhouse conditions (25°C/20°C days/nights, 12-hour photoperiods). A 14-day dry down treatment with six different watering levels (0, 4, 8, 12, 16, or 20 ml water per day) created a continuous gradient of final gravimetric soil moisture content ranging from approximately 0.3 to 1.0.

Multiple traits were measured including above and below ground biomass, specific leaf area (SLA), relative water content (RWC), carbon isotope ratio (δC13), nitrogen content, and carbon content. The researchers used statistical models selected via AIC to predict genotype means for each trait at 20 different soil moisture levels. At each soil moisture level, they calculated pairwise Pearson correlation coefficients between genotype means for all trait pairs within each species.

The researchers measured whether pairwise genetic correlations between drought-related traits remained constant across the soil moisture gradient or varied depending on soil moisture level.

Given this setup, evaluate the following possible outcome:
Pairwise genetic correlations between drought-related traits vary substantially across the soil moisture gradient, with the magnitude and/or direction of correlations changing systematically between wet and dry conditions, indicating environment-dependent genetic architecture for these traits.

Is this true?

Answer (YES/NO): YES